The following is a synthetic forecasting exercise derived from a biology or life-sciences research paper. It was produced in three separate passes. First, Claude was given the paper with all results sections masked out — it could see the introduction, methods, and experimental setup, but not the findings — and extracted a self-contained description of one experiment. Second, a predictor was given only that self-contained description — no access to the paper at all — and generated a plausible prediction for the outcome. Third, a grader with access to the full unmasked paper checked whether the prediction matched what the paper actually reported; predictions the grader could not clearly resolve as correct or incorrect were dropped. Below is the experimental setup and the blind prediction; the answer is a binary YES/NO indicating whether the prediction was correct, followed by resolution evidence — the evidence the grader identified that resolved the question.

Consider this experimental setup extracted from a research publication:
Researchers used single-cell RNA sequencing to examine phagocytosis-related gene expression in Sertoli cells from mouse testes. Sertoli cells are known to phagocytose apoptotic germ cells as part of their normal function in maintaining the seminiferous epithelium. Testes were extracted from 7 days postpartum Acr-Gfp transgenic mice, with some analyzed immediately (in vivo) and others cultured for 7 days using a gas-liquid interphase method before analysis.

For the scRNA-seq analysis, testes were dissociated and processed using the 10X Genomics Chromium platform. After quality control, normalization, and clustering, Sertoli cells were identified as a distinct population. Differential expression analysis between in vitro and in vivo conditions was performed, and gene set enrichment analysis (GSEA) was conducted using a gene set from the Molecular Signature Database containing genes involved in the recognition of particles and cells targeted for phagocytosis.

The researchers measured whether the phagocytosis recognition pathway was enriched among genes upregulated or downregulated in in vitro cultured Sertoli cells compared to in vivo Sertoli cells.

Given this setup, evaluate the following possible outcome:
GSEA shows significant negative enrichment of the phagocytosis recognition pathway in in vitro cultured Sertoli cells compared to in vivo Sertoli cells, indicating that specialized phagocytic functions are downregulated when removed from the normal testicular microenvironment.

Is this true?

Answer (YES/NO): YES